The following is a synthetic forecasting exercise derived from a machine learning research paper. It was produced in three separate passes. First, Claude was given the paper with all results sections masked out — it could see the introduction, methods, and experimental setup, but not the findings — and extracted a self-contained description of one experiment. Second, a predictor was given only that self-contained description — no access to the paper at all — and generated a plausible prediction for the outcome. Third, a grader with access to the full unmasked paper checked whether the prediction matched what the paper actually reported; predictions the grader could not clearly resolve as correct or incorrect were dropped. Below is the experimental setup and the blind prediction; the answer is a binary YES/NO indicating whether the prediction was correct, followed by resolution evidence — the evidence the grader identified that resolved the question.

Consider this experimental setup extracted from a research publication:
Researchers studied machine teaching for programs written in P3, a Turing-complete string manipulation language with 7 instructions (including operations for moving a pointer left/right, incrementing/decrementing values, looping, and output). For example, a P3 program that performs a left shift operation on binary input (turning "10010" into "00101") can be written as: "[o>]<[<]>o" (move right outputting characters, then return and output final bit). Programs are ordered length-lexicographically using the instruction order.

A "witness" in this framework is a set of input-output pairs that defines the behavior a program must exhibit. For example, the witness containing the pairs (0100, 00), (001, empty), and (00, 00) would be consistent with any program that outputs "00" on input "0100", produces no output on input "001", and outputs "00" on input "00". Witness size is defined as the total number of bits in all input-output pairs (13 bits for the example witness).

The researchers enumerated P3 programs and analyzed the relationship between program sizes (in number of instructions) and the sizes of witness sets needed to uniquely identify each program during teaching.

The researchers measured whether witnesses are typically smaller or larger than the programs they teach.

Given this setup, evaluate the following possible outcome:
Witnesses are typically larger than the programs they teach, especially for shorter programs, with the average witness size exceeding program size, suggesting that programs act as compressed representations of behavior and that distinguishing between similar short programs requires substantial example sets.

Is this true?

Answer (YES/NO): NO